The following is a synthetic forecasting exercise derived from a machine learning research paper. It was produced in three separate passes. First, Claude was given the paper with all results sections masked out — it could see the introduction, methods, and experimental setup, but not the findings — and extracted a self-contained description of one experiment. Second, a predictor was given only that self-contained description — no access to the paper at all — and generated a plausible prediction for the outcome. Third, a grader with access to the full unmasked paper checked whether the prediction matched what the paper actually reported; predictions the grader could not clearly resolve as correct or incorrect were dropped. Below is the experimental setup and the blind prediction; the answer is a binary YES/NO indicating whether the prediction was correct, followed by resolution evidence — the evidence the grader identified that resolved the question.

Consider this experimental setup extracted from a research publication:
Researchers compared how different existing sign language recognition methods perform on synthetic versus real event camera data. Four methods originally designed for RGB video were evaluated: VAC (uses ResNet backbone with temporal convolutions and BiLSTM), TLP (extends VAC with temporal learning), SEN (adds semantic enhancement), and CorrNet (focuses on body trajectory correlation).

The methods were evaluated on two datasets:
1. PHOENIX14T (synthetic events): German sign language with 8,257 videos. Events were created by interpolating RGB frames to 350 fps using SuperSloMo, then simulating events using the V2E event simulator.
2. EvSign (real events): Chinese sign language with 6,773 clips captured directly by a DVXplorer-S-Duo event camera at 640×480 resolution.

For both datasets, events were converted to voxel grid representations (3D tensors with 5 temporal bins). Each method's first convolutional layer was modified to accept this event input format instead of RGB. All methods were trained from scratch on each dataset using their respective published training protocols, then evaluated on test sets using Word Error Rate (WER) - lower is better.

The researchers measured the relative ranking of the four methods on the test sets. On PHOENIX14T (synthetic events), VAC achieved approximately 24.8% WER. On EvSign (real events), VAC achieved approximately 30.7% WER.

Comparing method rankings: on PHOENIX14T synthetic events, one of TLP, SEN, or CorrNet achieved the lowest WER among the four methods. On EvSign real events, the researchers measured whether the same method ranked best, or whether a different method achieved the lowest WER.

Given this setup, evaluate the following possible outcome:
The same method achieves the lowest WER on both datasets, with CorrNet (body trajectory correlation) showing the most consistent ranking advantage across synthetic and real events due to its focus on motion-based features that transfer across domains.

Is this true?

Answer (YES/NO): NO